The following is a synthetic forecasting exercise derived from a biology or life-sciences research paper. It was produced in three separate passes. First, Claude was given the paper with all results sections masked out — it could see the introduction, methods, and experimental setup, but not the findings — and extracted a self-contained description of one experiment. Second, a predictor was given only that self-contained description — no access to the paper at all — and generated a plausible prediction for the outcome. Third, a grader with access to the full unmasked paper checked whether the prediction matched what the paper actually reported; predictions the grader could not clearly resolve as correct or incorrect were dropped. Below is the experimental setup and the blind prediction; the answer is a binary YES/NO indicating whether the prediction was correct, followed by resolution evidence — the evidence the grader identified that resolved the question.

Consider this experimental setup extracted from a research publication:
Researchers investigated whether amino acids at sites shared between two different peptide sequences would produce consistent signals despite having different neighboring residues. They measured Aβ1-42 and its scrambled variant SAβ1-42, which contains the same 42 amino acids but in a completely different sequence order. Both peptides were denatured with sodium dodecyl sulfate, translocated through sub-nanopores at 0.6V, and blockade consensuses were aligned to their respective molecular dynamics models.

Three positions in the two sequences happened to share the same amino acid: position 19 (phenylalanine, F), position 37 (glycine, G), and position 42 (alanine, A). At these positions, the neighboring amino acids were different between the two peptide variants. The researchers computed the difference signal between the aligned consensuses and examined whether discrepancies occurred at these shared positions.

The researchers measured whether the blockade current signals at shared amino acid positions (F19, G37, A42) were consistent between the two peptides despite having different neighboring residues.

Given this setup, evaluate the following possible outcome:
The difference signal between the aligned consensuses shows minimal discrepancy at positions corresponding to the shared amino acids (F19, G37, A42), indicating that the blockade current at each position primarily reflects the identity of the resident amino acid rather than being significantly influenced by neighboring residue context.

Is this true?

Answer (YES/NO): YES